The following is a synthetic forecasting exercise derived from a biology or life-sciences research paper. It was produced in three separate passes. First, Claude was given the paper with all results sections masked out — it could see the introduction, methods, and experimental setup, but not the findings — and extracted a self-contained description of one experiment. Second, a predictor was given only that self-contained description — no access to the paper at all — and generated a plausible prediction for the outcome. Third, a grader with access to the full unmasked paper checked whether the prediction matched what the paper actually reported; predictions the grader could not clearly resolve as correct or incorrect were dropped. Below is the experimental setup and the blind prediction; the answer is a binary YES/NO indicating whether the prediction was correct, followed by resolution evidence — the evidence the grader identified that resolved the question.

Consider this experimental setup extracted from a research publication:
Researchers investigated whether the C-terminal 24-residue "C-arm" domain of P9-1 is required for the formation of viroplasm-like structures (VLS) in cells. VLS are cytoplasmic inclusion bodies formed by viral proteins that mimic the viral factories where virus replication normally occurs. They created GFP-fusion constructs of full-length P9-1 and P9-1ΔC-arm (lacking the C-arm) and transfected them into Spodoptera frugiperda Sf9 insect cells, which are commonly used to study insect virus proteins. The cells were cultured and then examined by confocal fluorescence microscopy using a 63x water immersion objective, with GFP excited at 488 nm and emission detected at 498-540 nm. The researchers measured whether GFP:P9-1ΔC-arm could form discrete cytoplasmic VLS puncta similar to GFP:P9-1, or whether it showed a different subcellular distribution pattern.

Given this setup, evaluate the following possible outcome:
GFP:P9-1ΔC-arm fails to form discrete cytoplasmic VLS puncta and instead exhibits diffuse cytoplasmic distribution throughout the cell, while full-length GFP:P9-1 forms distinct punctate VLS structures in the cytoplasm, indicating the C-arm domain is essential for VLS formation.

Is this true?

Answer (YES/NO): YES